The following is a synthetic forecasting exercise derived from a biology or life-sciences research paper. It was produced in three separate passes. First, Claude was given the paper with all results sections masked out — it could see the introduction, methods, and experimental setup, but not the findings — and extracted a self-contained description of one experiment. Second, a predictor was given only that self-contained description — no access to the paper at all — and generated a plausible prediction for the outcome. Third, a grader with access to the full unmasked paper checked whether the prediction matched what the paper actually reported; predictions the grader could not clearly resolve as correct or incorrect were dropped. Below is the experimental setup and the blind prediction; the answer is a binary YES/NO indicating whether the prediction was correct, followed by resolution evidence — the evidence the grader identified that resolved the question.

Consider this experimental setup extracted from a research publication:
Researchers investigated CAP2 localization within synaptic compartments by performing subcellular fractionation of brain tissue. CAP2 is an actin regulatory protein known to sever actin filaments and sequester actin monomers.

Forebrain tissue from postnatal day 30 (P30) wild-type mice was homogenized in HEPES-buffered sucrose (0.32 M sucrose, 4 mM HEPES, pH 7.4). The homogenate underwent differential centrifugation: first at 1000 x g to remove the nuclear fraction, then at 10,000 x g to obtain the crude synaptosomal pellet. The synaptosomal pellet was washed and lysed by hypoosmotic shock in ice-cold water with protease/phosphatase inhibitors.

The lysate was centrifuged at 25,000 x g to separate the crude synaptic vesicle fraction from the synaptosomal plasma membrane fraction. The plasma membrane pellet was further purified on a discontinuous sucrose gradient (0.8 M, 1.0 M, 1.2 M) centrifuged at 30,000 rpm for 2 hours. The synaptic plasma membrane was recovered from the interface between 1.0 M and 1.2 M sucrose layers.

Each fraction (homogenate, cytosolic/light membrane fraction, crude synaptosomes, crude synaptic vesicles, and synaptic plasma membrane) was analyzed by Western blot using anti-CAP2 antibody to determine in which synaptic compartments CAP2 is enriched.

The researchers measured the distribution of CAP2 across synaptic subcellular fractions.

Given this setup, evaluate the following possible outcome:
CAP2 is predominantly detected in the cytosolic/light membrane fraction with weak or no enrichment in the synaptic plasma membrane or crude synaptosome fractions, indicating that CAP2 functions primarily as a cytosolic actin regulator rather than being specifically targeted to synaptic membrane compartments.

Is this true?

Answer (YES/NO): NO